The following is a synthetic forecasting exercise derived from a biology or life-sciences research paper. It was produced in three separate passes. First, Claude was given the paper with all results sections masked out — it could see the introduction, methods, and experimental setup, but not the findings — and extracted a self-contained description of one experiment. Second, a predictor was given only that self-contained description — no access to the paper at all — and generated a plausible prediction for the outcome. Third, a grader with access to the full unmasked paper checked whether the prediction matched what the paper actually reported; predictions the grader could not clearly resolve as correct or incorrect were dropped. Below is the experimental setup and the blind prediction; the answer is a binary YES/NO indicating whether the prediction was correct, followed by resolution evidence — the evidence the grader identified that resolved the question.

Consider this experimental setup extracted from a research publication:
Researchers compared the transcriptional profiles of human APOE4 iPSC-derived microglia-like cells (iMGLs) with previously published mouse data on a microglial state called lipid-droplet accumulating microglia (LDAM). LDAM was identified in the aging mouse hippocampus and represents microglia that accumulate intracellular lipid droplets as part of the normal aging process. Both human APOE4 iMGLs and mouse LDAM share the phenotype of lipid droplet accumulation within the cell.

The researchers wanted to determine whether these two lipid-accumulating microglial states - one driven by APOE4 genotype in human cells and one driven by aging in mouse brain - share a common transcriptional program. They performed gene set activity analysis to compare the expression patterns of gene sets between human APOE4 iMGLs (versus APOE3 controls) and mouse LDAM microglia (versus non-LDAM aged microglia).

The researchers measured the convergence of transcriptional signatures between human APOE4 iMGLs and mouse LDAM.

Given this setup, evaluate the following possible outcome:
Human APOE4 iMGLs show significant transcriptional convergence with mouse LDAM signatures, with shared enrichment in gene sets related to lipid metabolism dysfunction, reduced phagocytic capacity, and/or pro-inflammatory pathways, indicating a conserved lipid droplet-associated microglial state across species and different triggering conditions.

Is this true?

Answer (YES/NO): NO